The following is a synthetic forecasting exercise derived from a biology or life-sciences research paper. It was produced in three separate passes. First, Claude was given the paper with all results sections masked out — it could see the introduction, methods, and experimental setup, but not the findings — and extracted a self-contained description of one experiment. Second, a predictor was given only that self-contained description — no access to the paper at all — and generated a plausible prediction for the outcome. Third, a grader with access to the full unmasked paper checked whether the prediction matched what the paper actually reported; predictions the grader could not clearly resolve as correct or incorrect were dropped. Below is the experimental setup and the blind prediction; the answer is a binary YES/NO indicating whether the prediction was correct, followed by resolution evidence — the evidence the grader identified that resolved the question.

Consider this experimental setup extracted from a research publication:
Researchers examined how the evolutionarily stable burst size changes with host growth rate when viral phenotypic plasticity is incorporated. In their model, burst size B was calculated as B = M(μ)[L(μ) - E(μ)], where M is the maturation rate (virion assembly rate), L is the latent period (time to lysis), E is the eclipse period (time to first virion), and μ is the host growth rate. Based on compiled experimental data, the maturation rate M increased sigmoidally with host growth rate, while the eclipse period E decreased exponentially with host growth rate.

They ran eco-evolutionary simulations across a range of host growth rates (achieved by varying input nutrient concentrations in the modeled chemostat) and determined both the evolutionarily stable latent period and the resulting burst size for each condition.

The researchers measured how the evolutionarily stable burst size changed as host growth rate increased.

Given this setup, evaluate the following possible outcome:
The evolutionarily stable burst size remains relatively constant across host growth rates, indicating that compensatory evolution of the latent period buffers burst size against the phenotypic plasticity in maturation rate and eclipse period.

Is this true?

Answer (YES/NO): NO